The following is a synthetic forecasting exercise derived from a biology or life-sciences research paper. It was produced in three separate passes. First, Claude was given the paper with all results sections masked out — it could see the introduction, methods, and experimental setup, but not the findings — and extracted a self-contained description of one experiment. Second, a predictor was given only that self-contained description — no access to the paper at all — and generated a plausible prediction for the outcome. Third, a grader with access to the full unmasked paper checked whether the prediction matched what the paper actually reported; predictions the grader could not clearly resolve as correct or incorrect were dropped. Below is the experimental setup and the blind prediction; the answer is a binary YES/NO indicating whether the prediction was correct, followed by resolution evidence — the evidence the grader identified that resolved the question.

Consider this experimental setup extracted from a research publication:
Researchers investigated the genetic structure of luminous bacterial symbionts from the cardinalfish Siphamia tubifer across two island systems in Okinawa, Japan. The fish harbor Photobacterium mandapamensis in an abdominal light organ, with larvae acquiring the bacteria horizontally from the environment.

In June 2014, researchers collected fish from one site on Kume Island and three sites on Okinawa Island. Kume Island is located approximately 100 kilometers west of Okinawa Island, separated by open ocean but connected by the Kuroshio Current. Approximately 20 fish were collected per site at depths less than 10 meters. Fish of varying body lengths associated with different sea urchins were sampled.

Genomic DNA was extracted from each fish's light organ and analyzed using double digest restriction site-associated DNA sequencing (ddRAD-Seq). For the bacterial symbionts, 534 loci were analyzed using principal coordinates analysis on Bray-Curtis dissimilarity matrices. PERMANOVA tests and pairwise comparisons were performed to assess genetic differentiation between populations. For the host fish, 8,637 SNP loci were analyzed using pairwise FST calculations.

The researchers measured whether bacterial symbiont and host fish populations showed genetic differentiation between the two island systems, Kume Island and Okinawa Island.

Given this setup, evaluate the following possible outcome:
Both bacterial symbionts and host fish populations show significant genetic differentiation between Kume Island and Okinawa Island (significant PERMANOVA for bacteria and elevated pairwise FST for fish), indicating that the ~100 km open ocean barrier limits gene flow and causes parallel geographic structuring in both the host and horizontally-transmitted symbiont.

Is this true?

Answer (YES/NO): NO